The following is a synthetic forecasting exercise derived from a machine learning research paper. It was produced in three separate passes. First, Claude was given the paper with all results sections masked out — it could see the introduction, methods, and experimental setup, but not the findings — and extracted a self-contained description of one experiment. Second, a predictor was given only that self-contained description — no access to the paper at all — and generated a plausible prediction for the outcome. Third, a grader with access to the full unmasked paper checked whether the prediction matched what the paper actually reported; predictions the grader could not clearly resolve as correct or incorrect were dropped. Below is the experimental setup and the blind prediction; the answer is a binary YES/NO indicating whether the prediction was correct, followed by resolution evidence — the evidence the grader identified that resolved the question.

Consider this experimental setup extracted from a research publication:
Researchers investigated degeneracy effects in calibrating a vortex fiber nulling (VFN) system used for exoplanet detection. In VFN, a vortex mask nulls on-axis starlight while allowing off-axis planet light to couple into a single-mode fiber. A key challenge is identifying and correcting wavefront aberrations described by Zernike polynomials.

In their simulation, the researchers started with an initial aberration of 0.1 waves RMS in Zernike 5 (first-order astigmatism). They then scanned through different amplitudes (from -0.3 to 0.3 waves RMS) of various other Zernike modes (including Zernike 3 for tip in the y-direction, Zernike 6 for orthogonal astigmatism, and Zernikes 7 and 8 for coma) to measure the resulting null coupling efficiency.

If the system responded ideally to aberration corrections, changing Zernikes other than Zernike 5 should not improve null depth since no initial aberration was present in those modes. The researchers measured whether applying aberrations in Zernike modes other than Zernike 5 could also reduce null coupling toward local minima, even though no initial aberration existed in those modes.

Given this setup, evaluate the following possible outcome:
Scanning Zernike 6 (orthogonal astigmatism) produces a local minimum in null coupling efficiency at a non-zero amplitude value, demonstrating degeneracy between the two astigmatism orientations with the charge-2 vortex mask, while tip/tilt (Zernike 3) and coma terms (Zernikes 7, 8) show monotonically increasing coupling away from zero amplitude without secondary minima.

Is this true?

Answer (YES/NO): NO